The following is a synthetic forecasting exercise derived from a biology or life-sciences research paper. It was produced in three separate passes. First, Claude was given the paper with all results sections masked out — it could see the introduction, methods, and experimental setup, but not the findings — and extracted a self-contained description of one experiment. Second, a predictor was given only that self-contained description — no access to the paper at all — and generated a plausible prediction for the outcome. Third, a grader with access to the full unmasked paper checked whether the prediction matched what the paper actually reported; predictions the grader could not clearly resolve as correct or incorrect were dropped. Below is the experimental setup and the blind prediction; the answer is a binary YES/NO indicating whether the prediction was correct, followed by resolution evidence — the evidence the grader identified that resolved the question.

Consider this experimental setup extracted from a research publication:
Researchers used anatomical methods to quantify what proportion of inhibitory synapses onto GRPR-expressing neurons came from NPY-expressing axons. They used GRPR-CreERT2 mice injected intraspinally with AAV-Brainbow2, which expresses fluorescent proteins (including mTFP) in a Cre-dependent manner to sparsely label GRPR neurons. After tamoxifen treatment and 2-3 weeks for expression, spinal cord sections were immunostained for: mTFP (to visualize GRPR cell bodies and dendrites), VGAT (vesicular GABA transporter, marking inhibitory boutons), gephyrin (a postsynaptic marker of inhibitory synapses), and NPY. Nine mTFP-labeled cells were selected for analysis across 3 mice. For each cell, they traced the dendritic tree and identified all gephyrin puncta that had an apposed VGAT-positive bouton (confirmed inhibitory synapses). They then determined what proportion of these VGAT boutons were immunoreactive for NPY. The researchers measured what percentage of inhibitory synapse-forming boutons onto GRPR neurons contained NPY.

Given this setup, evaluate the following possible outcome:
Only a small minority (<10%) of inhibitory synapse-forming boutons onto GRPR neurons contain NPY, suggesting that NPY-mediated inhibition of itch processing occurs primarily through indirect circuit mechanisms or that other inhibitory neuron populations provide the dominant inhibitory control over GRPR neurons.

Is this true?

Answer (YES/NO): NO